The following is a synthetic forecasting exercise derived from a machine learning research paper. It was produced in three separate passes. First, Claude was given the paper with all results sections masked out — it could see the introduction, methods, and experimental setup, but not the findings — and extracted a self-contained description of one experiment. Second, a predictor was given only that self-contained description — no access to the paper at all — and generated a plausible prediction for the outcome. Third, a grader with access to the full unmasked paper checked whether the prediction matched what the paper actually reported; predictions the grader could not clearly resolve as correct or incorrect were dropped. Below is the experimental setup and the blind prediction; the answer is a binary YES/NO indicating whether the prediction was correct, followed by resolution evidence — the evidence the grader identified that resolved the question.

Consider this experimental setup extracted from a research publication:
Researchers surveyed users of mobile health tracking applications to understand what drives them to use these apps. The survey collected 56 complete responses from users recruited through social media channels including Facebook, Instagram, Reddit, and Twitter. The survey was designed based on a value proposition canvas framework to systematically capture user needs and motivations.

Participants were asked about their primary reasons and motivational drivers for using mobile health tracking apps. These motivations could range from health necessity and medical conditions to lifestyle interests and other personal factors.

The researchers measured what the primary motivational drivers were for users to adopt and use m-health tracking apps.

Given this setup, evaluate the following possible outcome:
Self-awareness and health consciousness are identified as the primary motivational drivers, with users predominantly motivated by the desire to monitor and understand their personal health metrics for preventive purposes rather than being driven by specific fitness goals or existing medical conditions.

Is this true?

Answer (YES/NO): NO